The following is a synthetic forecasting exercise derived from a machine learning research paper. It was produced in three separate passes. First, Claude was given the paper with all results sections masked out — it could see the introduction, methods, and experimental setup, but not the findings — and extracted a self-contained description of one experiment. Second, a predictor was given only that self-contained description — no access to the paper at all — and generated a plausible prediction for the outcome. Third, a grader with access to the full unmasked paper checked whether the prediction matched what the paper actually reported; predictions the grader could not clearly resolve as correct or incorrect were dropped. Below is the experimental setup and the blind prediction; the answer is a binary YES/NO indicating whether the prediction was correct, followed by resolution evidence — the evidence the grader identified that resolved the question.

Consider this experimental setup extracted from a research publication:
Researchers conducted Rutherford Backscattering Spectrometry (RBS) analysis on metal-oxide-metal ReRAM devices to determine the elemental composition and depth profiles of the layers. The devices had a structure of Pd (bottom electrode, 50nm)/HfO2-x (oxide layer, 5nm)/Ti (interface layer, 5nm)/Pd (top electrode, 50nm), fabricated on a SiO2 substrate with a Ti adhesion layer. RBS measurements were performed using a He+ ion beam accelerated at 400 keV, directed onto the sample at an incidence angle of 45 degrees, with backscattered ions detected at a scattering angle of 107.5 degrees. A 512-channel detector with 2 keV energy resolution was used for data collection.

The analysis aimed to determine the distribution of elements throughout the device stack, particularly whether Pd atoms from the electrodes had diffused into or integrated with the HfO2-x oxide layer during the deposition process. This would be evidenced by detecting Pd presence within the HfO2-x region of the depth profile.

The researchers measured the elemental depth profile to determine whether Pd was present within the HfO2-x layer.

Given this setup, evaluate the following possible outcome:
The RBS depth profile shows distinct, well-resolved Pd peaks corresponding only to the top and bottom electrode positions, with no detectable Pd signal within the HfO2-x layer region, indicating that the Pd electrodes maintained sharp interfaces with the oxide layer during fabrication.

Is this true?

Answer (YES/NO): NO